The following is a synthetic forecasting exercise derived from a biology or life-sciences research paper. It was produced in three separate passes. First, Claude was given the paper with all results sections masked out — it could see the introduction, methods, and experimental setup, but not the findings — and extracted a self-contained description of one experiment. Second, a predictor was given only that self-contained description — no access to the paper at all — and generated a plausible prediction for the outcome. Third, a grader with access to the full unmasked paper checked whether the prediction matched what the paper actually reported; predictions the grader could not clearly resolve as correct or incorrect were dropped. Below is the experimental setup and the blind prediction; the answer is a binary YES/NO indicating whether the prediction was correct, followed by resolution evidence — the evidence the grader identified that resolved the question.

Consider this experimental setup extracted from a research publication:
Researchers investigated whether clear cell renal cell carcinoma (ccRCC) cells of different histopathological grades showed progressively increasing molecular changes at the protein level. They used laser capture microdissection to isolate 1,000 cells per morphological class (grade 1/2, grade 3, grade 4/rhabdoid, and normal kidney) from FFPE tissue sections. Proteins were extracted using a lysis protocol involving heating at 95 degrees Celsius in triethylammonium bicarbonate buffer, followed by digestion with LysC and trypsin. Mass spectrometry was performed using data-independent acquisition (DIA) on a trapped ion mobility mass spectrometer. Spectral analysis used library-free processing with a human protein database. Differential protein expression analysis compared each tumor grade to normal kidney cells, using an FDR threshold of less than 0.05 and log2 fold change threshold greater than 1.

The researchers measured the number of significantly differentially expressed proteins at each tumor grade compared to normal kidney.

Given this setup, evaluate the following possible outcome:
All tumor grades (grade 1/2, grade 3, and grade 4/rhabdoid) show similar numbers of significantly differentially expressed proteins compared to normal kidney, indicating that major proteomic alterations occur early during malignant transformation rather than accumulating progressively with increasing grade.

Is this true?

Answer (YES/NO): NO